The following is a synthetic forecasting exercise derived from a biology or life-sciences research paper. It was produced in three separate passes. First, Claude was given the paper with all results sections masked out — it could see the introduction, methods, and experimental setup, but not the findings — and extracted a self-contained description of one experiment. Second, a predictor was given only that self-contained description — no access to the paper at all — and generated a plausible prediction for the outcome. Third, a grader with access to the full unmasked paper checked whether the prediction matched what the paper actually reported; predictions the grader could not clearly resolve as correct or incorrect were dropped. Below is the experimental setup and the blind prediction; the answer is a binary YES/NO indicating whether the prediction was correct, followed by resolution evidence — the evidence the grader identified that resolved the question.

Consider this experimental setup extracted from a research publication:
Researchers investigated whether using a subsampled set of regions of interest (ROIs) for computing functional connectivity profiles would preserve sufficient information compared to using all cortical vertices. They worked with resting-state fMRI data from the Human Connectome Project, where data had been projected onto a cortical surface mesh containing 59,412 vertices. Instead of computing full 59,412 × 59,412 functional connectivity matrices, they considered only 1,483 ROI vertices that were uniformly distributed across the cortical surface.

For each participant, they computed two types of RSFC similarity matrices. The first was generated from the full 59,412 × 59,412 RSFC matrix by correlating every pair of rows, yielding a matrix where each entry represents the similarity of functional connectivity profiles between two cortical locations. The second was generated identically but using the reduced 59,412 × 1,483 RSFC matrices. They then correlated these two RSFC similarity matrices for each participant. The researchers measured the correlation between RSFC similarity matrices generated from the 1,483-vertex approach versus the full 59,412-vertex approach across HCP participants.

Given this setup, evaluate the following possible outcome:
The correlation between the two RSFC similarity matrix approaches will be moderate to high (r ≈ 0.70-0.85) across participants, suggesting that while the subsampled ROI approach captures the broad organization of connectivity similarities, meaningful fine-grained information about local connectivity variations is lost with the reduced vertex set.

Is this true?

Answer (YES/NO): NO